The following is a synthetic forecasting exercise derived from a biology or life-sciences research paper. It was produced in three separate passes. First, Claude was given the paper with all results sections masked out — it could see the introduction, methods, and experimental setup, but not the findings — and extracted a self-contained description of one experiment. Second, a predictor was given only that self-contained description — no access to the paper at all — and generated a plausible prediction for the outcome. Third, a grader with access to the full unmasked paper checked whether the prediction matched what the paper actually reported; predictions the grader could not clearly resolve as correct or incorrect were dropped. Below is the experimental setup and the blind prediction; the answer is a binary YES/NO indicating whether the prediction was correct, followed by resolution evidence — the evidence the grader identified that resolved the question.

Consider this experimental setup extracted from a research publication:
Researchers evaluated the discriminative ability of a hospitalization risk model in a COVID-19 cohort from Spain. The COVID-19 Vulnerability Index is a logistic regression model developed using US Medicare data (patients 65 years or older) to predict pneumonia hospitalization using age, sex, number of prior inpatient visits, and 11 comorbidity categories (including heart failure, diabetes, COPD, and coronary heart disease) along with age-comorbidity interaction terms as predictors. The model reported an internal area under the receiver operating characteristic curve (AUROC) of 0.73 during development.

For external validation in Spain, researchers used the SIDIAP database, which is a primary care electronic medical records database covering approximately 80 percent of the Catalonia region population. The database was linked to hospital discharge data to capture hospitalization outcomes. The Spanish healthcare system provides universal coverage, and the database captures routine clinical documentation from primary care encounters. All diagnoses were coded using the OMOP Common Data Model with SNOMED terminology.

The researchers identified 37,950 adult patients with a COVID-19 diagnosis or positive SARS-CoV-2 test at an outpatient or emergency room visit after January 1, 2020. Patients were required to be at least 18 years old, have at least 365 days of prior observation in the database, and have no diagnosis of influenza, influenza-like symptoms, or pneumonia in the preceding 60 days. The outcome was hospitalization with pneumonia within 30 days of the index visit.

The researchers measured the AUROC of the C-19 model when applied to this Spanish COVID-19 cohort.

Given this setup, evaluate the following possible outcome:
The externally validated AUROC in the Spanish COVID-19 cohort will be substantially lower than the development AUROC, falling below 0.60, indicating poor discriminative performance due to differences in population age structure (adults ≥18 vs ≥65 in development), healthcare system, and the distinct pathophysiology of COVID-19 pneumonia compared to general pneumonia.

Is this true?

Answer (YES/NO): YES